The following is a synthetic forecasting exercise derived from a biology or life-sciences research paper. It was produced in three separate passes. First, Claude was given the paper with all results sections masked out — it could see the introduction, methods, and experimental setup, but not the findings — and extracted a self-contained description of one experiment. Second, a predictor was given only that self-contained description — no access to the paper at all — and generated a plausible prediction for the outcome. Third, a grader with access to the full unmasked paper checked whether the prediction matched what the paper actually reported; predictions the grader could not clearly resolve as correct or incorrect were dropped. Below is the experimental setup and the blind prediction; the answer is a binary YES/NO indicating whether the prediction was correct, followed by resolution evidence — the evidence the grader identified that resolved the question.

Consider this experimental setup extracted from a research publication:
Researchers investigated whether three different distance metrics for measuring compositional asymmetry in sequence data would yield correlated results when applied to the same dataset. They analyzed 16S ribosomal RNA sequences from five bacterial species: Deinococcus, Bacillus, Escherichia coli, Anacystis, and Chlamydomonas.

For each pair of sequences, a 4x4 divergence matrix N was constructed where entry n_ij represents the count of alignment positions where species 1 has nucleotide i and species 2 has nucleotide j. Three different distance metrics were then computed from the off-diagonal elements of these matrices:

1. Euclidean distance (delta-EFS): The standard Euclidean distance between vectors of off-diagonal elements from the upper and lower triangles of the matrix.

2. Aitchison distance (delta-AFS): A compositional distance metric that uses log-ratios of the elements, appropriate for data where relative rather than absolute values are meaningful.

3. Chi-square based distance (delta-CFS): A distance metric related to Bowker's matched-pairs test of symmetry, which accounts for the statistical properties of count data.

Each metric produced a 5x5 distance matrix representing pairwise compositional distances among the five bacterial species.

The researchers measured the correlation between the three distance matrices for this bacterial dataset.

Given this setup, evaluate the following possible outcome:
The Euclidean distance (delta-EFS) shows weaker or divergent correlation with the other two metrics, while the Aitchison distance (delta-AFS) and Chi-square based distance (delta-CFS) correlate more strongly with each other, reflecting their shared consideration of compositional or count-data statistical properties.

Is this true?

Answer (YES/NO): NO